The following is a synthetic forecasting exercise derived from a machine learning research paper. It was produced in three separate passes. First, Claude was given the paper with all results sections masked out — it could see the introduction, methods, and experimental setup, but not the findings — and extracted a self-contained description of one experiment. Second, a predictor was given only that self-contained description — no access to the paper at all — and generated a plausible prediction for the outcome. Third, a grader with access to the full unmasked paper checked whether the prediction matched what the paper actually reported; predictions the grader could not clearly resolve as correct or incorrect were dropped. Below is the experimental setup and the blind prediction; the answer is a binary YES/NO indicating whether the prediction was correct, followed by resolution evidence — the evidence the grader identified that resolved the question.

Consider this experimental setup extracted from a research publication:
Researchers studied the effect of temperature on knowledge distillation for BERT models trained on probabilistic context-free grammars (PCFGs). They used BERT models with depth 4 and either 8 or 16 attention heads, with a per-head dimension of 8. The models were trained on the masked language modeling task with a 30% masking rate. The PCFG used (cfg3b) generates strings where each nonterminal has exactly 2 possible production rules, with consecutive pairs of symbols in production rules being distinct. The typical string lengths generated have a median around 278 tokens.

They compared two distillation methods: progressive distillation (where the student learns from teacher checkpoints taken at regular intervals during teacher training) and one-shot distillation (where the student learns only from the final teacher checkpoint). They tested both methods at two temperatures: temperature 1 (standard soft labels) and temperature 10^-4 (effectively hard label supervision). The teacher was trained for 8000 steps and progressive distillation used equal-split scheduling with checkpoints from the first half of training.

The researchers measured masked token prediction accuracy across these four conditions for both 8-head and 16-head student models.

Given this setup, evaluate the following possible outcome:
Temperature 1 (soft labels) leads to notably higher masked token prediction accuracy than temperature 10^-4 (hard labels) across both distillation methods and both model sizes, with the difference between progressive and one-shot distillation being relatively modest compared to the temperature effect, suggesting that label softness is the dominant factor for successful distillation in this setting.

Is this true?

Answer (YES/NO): NO